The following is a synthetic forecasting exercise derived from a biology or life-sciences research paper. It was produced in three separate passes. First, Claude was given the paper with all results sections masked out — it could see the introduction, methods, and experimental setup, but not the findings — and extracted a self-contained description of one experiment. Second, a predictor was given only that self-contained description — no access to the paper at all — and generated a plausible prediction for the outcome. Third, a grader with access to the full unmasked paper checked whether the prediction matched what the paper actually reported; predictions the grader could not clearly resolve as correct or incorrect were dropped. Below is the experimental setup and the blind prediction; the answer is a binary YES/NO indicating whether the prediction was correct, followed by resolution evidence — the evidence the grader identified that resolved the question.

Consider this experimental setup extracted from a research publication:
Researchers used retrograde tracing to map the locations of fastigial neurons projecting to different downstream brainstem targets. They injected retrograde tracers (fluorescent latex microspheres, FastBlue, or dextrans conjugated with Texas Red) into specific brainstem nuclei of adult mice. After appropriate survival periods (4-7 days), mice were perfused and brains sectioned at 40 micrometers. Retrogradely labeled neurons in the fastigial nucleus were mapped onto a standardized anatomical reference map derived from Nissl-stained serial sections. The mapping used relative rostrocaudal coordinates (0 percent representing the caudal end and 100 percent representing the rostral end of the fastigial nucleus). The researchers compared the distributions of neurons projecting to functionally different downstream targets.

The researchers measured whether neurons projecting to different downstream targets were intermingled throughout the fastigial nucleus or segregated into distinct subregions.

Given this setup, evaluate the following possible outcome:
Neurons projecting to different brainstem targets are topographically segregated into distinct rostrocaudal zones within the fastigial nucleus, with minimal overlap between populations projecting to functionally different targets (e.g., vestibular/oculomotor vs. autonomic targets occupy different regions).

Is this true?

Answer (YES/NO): YES